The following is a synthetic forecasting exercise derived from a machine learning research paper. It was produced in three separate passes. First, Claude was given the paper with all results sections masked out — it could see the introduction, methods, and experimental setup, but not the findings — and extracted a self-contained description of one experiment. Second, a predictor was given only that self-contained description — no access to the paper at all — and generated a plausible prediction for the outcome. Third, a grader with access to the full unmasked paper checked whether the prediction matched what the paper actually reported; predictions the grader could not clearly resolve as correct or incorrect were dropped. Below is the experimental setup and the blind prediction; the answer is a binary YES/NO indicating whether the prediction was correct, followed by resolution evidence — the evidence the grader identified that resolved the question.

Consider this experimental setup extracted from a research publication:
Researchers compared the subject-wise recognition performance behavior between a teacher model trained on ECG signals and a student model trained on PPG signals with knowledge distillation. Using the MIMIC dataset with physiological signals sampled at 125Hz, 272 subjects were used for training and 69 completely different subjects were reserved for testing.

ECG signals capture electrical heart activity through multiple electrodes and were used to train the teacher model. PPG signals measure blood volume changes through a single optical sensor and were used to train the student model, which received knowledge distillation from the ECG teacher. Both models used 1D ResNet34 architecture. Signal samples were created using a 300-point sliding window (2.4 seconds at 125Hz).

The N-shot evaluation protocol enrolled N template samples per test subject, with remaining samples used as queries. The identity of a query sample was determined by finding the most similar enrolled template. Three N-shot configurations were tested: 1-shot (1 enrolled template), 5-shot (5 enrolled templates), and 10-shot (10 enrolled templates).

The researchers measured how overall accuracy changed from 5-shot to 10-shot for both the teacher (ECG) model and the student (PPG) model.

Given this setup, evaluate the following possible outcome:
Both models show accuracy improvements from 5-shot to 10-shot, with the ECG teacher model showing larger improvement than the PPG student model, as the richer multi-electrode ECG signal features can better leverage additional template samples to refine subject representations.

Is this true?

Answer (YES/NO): NO